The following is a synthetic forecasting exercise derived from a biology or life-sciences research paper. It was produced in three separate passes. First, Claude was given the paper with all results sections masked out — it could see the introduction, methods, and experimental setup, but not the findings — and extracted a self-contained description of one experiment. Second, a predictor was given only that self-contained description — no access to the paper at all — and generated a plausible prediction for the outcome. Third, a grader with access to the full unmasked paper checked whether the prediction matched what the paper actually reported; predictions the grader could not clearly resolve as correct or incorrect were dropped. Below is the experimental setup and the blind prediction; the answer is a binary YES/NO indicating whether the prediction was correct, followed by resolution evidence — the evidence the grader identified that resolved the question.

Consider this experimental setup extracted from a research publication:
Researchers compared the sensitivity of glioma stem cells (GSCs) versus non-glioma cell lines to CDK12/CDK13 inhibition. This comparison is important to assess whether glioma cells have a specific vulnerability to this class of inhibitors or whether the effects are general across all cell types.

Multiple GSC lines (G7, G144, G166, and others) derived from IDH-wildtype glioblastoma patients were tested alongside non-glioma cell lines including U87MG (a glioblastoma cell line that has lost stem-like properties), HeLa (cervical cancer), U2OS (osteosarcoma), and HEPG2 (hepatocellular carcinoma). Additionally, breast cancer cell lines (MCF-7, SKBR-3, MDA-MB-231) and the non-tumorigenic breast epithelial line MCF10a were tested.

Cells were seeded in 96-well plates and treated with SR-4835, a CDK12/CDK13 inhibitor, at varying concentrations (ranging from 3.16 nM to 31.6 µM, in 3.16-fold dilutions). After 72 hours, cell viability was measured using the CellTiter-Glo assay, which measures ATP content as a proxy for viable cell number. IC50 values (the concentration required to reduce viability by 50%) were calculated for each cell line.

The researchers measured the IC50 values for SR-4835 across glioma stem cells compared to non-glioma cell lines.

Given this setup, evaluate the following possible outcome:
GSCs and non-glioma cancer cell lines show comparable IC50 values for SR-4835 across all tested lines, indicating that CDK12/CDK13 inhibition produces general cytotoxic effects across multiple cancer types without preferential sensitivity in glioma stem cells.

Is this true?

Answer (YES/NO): NO